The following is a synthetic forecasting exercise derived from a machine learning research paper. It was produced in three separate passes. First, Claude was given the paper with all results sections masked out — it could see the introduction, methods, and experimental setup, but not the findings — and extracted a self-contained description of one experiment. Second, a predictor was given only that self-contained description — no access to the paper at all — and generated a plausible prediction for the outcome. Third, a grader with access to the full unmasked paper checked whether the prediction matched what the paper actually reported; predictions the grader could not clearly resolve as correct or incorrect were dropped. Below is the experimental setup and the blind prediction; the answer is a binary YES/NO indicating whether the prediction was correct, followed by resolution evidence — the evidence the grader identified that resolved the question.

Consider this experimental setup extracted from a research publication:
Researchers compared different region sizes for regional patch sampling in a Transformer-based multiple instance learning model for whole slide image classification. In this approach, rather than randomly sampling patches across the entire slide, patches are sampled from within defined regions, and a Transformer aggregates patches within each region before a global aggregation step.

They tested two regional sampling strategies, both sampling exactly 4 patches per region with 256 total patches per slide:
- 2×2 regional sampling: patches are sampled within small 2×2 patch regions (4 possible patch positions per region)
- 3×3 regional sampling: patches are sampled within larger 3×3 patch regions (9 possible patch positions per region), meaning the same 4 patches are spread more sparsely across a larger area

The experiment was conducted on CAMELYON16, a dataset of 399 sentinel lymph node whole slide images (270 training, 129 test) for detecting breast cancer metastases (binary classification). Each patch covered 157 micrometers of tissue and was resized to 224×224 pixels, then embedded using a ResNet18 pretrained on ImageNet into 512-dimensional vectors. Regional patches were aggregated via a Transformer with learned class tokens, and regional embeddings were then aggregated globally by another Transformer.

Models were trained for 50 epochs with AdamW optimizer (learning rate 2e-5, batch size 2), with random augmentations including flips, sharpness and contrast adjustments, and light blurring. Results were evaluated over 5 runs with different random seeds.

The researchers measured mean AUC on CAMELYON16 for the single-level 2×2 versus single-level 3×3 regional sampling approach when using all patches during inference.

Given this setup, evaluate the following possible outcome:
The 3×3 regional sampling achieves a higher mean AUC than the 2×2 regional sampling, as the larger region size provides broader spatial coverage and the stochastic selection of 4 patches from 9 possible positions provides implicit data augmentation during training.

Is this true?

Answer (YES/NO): YES